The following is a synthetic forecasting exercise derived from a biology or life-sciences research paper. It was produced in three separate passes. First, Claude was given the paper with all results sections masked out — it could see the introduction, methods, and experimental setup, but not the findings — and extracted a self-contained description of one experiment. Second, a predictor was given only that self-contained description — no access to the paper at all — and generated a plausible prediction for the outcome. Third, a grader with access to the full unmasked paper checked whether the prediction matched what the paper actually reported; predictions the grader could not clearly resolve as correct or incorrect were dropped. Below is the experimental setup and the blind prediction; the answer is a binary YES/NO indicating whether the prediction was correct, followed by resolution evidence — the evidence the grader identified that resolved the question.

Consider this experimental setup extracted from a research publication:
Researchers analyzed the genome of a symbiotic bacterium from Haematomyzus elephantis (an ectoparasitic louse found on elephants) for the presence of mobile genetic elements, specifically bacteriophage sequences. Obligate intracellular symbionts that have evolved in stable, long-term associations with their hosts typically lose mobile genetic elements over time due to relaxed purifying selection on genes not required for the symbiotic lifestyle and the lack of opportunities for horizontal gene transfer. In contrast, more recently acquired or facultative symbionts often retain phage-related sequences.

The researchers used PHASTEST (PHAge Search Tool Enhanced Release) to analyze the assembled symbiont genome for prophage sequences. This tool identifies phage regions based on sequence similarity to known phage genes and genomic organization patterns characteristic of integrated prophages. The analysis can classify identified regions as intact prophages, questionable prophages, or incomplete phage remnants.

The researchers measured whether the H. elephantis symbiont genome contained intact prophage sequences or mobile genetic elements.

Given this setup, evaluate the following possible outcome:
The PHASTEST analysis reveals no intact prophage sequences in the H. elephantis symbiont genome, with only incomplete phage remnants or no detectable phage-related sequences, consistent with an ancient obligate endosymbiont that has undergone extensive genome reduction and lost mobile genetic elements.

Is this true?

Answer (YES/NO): YES